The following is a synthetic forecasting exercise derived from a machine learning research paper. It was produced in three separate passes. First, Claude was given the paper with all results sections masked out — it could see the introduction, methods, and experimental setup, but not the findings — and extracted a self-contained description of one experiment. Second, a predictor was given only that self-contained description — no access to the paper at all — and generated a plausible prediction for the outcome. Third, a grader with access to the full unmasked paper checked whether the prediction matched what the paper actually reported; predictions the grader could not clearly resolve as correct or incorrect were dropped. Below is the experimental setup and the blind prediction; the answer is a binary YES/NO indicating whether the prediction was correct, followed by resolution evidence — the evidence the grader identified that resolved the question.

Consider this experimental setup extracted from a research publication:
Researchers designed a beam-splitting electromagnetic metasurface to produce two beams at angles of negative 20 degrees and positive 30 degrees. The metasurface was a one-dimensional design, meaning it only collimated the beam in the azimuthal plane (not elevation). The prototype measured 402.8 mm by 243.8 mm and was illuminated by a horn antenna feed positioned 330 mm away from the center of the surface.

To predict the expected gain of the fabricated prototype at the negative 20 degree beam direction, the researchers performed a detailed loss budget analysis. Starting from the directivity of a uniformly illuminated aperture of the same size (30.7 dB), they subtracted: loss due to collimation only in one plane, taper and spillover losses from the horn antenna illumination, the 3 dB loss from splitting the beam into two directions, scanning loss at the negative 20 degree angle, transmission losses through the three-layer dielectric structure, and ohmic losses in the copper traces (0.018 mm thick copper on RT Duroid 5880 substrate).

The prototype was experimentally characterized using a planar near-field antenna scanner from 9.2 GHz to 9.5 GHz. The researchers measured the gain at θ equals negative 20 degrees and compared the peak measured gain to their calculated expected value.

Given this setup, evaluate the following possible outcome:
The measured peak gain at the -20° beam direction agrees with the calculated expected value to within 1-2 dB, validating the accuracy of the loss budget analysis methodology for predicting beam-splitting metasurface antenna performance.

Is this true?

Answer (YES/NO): YES